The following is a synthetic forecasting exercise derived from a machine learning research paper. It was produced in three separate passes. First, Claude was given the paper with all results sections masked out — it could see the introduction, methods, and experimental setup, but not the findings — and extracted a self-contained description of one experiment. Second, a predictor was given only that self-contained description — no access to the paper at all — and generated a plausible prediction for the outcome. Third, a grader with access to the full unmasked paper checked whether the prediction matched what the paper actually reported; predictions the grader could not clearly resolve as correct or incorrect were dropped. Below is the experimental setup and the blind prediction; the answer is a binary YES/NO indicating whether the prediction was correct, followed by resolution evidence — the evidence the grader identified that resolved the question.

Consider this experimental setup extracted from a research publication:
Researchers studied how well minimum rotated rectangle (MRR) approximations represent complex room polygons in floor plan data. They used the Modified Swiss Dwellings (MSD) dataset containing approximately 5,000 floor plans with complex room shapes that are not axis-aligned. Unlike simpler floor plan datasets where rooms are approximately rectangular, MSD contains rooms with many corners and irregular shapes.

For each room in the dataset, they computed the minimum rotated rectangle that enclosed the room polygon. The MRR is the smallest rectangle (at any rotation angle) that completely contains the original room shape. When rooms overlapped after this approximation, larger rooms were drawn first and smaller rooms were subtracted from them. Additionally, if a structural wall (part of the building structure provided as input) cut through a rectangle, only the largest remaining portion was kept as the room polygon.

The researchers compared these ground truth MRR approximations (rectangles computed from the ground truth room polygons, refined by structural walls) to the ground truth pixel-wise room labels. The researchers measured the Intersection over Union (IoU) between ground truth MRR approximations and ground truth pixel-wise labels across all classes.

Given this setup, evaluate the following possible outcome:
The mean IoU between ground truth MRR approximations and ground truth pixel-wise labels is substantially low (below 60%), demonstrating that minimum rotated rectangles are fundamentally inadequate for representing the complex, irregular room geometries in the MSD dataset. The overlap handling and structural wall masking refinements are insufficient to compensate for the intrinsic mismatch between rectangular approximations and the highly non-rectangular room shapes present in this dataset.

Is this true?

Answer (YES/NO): NO